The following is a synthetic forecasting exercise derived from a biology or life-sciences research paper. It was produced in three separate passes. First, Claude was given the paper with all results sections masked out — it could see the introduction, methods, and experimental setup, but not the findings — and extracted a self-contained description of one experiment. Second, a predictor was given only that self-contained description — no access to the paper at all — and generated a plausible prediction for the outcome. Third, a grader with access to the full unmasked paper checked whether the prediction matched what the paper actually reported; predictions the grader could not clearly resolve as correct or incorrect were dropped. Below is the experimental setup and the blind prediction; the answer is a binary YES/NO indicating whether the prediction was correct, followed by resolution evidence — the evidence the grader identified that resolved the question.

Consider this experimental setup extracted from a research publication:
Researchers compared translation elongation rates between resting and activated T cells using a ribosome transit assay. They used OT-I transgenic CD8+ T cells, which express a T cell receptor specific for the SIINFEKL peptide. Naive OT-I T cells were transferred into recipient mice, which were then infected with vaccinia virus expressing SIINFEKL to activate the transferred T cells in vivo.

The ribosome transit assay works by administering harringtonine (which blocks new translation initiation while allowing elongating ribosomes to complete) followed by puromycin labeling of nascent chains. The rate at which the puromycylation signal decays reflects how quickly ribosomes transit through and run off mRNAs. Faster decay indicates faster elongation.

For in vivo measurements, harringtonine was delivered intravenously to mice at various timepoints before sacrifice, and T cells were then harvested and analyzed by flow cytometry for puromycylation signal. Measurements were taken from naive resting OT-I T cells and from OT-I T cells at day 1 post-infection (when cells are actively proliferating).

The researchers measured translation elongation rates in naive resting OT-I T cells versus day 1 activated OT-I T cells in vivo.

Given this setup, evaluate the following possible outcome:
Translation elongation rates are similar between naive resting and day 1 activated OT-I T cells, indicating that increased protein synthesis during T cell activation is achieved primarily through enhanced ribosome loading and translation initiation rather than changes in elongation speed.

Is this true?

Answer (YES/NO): NO